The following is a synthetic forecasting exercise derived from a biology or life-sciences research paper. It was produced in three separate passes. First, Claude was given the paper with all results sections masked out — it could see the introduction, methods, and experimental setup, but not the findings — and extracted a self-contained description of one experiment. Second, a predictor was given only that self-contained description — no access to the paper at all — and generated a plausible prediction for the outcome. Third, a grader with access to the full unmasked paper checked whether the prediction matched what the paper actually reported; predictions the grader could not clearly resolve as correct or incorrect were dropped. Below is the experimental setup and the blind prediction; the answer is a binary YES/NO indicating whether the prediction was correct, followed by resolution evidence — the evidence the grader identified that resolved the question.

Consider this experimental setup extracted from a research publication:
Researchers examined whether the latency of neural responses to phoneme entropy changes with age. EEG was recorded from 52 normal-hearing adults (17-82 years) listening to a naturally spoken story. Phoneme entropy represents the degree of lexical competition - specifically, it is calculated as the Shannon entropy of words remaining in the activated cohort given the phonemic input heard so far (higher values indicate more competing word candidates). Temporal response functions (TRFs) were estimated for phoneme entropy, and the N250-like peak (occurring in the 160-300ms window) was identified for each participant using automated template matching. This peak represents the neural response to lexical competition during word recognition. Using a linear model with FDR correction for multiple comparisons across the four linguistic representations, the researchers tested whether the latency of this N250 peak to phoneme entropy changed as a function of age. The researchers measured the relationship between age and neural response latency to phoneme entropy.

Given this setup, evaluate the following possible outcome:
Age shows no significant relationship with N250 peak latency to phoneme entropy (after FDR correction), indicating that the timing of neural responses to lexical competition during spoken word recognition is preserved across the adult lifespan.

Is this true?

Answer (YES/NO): NO